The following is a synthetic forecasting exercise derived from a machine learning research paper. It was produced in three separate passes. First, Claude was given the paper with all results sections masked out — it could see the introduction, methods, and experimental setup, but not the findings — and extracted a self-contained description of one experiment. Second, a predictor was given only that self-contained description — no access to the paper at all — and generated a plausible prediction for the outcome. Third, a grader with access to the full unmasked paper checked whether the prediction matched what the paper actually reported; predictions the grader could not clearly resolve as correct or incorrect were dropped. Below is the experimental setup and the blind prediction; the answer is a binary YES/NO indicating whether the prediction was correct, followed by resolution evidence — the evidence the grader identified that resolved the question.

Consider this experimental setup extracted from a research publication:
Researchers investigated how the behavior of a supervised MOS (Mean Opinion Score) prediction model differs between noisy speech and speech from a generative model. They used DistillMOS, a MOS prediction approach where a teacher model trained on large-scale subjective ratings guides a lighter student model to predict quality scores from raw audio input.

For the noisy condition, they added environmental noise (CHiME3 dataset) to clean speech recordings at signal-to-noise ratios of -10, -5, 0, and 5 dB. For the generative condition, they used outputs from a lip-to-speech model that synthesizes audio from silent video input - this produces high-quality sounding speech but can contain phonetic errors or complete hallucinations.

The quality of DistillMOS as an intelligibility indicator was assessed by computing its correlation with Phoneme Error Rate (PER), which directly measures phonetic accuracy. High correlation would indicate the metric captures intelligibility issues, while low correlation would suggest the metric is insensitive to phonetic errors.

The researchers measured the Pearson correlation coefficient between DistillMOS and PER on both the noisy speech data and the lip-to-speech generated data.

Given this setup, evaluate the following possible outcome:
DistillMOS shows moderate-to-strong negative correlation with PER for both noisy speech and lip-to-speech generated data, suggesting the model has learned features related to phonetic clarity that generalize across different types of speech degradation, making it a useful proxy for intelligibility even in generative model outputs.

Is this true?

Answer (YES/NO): NO